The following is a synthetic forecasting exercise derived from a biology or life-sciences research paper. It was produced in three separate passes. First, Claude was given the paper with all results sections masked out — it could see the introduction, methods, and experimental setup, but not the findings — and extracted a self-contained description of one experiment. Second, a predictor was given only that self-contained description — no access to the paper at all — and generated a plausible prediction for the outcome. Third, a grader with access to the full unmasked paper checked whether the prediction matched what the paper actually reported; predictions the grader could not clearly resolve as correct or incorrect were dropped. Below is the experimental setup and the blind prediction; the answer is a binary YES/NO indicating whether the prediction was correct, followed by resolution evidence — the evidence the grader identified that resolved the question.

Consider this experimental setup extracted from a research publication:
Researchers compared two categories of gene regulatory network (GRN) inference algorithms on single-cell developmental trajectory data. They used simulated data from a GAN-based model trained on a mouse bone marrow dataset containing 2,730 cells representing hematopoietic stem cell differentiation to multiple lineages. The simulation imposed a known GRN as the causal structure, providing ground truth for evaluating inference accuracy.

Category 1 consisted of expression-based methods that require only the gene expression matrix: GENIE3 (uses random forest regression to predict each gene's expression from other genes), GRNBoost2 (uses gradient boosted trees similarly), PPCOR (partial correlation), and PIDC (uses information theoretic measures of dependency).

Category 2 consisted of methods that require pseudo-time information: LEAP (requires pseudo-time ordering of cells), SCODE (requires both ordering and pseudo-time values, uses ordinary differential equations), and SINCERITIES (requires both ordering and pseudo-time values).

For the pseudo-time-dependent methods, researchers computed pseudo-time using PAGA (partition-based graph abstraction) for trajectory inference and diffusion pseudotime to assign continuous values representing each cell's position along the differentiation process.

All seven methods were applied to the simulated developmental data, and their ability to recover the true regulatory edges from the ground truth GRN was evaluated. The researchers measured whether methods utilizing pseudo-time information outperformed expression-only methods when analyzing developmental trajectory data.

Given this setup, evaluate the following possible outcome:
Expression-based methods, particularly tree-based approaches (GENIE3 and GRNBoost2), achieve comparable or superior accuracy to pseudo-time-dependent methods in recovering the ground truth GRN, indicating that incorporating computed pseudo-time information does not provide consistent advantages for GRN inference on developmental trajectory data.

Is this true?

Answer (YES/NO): YES